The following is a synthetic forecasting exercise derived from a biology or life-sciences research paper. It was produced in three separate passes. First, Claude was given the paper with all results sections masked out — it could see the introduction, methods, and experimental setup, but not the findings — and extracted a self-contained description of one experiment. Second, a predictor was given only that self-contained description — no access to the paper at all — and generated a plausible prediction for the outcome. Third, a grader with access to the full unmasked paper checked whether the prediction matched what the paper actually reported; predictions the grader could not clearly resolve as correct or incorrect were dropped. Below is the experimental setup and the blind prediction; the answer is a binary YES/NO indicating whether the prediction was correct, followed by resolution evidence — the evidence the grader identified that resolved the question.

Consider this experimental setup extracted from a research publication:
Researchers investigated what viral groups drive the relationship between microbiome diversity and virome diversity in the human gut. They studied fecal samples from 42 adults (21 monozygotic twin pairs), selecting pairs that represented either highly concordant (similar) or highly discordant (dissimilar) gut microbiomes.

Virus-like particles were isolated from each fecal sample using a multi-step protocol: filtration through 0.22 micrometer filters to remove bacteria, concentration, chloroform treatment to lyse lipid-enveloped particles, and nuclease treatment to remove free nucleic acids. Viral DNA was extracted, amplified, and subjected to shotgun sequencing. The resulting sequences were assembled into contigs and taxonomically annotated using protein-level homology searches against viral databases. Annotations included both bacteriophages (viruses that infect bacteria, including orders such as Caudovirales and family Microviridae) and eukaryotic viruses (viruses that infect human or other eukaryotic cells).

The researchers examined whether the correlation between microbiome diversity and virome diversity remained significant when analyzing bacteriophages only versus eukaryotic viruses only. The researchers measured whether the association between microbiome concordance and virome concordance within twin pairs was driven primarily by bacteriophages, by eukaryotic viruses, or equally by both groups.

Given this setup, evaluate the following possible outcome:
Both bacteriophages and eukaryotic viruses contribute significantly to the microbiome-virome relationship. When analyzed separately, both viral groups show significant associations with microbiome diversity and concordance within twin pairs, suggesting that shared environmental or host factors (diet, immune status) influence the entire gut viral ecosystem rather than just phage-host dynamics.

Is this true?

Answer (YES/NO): NO